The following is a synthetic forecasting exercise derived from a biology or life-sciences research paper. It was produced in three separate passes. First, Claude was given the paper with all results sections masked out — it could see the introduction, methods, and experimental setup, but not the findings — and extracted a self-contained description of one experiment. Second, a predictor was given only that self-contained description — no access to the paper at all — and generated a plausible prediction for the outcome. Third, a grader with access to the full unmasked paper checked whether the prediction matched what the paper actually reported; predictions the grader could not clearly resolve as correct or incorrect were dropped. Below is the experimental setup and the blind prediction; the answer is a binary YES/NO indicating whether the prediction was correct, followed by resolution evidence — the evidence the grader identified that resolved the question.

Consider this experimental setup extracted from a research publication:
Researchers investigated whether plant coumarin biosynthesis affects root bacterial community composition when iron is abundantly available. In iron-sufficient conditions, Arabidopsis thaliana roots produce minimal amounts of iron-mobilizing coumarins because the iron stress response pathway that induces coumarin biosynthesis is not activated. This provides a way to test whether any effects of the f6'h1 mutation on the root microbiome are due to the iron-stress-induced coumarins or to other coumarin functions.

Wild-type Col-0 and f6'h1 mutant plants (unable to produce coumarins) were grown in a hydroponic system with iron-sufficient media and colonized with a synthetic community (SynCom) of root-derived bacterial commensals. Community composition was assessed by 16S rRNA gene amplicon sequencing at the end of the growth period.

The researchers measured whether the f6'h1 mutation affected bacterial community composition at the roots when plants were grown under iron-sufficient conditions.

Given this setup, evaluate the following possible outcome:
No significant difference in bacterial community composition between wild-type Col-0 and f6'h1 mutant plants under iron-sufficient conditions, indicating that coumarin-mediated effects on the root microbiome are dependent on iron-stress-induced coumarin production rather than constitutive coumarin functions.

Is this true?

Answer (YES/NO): YES